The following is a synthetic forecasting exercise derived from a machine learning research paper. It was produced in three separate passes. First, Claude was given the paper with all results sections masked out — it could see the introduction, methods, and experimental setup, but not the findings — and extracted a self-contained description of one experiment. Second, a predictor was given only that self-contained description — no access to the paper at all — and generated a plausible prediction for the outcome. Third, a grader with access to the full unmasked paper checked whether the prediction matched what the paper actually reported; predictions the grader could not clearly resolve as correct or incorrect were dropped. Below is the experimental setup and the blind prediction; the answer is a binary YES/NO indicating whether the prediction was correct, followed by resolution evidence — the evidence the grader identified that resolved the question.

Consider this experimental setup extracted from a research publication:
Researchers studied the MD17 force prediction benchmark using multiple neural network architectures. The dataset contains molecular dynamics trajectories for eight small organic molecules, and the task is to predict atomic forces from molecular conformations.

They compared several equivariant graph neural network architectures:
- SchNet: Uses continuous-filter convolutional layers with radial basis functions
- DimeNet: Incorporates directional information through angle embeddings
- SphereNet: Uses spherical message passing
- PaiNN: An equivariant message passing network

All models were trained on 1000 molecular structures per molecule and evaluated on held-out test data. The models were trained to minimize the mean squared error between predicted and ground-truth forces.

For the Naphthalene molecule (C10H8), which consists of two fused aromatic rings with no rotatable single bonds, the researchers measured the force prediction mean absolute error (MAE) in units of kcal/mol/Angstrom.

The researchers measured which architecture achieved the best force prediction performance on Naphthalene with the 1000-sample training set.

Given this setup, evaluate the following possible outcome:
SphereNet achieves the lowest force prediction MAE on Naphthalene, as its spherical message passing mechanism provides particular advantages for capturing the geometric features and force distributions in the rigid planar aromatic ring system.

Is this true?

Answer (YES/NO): NO